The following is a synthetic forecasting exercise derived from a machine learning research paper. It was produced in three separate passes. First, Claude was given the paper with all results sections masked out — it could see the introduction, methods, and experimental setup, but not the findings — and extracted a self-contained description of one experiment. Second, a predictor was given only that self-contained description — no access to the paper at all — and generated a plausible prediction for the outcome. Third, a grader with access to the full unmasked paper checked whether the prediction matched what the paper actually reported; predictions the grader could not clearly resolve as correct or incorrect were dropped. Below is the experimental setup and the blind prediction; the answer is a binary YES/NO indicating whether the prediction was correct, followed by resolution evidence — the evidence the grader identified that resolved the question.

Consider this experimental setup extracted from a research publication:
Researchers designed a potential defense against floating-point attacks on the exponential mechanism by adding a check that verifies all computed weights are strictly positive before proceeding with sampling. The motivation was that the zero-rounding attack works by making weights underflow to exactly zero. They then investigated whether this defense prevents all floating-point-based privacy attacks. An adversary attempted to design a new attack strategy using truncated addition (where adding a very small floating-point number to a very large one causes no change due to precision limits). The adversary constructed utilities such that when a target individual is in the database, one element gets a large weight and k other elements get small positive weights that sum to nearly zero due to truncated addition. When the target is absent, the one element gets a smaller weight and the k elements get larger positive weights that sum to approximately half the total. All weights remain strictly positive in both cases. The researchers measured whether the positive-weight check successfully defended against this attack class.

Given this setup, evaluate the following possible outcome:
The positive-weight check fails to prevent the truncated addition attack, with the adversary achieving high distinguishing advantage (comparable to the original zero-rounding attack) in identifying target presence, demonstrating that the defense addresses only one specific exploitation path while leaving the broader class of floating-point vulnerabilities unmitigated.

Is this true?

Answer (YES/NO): YES